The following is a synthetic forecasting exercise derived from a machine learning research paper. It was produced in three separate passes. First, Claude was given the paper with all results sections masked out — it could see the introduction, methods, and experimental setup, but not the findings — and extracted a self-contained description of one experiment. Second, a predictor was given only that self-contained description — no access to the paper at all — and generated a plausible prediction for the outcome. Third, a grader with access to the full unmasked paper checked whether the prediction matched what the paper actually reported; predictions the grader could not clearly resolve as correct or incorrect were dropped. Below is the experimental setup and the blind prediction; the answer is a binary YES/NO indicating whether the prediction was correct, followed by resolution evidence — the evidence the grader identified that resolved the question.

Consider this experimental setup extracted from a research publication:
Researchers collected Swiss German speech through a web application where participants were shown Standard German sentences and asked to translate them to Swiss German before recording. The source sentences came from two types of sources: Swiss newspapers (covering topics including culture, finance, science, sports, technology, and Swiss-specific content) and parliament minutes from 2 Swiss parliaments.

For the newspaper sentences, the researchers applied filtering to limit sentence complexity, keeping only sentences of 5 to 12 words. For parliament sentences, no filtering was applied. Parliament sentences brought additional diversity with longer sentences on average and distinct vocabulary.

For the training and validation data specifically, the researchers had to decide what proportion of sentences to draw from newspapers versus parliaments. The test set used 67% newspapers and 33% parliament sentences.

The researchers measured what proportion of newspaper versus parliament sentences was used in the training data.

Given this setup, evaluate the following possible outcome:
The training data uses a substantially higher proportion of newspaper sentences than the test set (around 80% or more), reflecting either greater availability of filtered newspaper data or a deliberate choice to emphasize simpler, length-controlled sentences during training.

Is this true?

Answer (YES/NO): YES